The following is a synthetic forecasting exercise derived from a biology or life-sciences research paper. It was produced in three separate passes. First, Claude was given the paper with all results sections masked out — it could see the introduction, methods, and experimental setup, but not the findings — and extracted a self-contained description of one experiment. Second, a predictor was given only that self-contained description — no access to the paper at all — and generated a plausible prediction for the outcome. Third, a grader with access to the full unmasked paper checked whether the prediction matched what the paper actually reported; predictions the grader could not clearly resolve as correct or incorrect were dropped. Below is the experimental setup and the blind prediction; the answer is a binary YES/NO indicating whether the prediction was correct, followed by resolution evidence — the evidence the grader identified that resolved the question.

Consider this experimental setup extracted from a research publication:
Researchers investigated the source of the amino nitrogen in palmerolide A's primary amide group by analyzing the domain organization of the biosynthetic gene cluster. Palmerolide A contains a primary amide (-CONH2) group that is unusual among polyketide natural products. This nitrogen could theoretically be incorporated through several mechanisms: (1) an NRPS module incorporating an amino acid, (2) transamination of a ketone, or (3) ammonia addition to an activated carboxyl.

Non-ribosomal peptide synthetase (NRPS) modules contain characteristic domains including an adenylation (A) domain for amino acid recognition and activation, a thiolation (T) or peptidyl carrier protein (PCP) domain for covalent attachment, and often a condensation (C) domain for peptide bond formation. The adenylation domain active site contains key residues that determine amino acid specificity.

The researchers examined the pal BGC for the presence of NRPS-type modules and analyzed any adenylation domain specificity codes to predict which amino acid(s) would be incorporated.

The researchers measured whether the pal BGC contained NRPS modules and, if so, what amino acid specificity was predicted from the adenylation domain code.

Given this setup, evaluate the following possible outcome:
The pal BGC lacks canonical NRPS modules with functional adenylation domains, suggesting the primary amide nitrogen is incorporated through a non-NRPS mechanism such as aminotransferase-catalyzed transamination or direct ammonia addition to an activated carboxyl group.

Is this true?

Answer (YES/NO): NO